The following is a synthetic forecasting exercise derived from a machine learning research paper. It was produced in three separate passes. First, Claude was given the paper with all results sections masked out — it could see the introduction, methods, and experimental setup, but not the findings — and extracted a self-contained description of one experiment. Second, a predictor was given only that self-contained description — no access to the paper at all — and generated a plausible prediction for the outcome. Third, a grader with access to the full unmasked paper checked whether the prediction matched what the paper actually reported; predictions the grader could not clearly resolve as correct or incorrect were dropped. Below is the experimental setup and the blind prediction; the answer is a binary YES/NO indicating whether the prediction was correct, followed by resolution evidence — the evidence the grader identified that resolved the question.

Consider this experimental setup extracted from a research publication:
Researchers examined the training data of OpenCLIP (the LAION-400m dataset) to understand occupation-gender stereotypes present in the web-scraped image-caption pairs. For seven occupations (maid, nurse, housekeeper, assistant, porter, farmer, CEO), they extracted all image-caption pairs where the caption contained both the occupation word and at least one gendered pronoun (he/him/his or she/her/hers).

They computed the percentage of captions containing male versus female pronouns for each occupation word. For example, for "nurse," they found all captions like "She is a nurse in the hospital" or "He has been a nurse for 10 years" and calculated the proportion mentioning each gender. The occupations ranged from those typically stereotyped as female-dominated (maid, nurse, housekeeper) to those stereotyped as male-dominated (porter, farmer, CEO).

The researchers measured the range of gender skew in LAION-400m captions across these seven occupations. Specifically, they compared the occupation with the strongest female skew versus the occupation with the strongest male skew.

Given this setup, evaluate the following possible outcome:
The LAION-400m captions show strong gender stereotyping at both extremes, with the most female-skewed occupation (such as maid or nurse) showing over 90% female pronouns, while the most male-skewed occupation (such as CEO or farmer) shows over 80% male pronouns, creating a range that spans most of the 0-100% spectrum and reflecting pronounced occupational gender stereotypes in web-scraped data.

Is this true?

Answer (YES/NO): NO